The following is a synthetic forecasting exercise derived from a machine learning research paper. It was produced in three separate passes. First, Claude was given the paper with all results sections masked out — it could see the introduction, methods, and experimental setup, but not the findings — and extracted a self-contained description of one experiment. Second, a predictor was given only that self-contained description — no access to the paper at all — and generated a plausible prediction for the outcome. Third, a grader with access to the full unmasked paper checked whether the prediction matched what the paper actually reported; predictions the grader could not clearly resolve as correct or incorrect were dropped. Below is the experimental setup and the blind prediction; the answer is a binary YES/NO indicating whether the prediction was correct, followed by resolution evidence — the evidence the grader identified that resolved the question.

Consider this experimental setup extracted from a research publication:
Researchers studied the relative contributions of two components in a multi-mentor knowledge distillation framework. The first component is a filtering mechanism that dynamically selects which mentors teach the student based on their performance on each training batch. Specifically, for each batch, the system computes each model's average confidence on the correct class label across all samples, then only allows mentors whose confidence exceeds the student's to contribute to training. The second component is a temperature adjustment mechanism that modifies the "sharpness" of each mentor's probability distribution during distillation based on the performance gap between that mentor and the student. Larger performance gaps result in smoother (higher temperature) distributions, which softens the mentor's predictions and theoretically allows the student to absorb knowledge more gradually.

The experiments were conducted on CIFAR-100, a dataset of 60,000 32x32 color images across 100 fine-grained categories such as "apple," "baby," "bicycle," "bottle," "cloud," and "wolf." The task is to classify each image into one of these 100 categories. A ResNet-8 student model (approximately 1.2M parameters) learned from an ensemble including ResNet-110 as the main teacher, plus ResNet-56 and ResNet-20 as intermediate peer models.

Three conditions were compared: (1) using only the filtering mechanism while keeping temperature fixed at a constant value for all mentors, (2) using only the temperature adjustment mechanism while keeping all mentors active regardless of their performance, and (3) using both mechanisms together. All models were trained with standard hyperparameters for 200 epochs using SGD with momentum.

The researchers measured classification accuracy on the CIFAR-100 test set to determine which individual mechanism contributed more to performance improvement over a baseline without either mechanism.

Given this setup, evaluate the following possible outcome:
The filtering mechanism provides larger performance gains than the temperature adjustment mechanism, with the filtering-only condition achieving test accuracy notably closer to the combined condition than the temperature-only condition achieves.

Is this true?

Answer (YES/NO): YES